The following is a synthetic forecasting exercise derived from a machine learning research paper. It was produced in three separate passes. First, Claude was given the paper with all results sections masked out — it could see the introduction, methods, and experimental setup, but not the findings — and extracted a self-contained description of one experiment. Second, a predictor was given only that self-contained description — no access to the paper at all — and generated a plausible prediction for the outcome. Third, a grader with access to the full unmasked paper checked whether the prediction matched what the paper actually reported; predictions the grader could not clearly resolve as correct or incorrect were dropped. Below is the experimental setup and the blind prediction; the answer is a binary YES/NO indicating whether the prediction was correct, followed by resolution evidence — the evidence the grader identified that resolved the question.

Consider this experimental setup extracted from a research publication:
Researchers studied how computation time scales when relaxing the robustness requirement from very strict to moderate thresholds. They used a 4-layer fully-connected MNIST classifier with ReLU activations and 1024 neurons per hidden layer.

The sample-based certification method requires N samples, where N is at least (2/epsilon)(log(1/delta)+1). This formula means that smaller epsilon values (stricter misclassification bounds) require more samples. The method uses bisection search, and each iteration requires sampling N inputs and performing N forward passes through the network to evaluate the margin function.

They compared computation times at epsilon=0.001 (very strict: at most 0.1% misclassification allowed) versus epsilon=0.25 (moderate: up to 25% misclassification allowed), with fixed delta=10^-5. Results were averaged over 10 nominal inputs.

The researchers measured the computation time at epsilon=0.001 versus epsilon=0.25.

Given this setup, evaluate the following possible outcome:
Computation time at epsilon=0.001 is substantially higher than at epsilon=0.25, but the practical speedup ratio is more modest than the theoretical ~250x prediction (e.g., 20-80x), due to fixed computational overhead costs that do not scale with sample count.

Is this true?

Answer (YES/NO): NO